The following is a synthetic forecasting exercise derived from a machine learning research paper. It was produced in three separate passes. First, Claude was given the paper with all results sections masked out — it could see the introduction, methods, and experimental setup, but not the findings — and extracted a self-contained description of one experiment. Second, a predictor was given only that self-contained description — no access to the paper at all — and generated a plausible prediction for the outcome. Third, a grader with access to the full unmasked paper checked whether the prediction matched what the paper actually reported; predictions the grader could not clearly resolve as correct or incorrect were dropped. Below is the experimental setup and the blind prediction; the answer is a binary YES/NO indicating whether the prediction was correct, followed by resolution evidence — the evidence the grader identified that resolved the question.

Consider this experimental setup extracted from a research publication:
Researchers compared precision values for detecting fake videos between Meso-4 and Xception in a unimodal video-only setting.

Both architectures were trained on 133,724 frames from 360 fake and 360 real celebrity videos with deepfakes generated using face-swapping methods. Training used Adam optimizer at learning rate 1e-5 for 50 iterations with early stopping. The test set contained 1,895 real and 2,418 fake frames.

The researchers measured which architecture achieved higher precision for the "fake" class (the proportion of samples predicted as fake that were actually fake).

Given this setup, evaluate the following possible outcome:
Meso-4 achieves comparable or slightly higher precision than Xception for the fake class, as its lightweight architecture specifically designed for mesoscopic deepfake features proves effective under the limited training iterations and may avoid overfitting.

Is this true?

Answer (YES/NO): NO